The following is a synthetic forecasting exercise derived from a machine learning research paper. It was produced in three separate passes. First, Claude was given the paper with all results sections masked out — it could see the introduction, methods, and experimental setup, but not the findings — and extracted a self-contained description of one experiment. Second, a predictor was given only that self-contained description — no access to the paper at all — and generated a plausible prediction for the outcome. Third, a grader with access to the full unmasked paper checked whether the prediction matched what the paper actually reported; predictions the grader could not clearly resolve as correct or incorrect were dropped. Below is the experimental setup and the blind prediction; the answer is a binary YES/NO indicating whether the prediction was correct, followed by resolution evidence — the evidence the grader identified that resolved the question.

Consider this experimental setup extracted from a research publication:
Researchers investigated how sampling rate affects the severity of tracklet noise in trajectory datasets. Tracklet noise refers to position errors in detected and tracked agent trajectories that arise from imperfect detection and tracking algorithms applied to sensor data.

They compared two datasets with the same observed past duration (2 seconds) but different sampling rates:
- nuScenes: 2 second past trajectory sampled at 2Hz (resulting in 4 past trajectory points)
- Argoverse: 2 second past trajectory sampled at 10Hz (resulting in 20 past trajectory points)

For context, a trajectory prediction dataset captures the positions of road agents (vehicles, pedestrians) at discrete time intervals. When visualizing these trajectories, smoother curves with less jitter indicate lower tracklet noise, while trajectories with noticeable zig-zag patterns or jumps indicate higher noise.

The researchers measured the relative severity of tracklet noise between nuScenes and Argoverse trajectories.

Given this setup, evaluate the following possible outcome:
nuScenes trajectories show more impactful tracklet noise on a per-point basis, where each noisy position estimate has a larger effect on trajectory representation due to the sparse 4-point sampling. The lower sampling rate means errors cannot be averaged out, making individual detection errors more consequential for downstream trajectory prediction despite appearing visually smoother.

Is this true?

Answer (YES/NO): NO